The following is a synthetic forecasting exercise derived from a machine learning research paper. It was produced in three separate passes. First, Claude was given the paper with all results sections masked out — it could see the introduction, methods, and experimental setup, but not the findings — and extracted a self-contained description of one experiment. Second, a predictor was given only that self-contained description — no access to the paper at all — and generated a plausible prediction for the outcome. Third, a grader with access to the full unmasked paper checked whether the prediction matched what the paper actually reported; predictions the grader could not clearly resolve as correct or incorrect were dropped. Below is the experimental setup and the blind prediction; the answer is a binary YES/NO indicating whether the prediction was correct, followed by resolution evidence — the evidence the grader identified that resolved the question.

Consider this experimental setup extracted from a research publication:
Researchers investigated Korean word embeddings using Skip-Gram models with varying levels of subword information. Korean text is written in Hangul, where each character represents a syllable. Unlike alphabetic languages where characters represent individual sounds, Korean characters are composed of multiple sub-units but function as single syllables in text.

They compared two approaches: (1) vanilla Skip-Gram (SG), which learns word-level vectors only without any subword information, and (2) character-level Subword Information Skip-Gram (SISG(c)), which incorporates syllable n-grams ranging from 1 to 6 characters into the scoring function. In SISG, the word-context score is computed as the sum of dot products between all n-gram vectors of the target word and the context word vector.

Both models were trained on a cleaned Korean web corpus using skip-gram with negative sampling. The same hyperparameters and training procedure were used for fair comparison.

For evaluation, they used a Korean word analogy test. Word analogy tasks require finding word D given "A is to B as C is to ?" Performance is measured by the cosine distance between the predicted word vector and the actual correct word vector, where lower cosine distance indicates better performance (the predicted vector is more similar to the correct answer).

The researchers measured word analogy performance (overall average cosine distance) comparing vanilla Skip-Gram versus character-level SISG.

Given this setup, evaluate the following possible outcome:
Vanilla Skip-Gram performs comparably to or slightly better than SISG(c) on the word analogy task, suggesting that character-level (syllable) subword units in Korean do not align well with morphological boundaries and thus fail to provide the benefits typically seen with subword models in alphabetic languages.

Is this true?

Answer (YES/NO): YES